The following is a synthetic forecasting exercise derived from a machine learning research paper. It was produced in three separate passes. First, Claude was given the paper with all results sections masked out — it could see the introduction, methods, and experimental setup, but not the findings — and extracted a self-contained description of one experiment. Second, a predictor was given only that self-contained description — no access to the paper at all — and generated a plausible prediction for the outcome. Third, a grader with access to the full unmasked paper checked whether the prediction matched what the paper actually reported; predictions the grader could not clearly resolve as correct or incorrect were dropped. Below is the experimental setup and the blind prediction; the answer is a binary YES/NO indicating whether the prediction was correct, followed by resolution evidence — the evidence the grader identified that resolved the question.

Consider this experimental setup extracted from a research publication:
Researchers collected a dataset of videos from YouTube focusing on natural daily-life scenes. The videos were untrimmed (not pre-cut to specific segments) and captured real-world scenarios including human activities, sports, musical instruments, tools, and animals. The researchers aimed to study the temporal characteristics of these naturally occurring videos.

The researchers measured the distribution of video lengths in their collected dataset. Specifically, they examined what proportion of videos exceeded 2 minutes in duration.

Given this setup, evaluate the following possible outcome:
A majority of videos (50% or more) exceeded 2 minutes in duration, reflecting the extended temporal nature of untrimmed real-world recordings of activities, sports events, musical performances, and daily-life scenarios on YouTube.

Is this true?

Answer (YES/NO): YES